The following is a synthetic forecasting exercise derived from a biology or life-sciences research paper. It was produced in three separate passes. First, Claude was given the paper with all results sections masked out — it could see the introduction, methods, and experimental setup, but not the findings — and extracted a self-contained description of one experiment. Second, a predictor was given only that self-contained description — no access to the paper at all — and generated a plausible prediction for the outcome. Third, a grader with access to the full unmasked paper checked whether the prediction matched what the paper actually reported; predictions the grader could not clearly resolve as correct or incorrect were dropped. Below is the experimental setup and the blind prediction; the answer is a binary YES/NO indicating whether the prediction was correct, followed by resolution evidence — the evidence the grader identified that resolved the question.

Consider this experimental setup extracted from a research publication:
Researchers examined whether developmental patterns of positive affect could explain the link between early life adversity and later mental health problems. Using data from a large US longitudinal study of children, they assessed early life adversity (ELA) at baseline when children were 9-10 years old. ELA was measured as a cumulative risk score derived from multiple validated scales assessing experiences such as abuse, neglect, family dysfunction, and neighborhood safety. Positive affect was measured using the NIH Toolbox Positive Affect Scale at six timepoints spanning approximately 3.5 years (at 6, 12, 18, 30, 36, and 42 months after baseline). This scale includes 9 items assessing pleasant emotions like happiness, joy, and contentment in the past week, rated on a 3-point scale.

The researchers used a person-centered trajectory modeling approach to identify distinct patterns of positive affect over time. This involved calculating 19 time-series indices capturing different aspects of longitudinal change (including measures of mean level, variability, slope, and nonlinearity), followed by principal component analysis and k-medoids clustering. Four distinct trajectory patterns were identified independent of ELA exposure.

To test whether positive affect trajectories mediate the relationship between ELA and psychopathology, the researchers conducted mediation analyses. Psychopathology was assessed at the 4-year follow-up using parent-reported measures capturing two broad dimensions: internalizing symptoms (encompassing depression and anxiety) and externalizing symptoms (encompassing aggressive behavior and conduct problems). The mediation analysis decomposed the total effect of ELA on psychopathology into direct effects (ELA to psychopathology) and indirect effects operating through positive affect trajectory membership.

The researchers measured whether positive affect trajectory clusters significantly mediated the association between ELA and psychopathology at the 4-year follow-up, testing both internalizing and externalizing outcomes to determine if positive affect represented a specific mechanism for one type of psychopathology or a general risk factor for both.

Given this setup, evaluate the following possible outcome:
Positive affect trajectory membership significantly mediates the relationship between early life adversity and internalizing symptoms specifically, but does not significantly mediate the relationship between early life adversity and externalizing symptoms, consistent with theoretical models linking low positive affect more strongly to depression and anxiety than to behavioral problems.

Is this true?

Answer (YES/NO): YES